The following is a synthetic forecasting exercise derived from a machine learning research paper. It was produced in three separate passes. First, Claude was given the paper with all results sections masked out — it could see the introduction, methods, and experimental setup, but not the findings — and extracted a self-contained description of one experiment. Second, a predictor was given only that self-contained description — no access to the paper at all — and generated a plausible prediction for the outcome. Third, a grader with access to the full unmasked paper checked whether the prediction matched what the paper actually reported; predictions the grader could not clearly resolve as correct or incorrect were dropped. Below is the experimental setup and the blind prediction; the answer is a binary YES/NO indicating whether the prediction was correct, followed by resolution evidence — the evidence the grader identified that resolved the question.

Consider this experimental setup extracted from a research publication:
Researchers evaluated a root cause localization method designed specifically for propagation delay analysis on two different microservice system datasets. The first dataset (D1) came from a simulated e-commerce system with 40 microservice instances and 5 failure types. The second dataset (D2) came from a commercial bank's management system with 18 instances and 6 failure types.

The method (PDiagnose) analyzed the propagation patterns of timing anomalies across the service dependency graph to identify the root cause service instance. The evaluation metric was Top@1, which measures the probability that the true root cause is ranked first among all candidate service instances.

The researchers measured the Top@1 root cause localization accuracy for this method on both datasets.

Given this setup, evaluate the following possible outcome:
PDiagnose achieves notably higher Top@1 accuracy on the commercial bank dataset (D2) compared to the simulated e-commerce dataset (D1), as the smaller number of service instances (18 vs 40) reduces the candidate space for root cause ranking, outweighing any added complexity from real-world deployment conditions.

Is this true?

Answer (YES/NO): NO